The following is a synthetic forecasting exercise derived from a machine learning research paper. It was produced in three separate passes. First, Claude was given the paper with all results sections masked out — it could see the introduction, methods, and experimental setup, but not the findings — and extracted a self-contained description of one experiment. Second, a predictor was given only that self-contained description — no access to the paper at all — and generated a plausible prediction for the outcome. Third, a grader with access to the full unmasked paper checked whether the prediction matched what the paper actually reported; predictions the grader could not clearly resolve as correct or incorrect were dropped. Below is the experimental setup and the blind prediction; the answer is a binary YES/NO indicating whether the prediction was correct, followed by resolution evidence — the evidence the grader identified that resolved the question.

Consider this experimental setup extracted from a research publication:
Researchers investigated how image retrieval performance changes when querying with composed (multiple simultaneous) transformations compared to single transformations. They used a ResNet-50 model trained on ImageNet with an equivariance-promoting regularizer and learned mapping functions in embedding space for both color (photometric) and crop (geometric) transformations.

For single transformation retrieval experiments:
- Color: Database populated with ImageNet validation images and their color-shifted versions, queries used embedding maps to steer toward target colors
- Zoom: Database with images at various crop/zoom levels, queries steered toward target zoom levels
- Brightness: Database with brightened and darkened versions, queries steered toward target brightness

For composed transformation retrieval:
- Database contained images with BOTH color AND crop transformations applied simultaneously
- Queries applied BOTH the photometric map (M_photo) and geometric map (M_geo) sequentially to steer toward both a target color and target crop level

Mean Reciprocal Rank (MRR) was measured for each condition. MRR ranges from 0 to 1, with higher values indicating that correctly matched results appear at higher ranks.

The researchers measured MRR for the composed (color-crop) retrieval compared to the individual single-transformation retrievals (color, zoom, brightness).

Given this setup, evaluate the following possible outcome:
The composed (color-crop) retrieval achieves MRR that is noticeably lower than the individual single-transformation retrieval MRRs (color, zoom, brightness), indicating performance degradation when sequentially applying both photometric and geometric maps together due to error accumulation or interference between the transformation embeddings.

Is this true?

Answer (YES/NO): NO